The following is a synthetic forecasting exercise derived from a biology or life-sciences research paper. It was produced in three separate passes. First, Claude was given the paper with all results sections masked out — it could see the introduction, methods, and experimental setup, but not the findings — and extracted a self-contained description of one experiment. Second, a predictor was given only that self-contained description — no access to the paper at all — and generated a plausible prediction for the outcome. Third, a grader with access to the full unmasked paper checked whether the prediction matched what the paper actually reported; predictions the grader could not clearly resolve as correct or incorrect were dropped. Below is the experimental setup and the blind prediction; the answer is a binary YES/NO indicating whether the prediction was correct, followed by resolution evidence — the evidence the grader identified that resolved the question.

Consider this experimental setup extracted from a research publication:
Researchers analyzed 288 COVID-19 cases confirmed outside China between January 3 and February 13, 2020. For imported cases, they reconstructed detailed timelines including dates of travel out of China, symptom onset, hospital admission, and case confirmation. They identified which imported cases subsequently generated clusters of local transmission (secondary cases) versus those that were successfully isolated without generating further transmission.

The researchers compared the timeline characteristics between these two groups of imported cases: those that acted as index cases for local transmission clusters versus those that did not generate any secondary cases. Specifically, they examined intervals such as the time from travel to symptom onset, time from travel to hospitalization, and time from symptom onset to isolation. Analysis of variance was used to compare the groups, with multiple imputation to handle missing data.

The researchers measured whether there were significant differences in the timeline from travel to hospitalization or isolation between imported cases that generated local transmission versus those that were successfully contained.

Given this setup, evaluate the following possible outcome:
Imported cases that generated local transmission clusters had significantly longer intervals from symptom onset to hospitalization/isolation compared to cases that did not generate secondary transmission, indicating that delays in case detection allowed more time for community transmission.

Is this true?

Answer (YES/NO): NO